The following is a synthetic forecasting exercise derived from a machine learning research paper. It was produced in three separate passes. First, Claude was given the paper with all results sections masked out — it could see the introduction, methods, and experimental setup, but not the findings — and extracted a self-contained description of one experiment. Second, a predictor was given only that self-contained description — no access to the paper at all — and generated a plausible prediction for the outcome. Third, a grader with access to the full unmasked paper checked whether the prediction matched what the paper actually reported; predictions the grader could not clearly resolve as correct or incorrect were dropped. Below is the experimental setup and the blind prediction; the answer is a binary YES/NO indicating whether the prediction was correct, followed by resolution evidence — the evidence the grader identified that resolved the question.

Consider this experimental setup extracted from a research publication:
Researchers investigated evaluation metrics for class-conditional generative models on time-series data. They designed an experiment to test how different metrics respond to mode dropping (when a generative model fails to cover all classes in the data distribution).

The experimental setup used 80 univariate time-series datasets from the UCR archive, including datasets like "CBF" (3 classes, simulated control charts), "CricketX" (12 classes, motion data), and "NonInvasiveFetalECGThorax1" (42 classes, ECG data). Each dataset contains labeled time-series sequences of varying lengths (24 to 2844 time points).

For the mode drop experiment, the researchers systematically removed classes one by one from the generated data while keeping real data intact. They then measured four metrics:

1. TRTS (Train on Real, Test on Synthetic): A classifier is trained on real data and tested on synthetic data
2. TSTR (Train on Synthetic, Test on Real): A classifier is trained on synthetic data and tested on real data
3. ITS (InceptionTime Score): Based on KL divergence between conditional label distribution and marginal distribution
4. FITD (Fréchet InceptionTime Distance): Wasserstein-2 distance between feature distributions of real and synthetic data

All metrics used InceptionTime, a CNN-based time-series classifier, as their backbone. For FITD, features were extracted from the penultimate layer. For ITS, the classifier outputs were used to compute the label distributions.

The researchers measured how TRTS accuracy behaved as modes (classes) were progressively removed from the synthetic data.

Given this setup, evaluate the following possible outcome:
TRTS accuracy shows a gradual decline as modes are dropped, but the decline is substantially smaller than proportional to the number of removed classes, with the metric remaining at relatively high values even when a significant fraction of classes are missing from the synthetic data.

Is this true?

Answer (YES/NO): NO